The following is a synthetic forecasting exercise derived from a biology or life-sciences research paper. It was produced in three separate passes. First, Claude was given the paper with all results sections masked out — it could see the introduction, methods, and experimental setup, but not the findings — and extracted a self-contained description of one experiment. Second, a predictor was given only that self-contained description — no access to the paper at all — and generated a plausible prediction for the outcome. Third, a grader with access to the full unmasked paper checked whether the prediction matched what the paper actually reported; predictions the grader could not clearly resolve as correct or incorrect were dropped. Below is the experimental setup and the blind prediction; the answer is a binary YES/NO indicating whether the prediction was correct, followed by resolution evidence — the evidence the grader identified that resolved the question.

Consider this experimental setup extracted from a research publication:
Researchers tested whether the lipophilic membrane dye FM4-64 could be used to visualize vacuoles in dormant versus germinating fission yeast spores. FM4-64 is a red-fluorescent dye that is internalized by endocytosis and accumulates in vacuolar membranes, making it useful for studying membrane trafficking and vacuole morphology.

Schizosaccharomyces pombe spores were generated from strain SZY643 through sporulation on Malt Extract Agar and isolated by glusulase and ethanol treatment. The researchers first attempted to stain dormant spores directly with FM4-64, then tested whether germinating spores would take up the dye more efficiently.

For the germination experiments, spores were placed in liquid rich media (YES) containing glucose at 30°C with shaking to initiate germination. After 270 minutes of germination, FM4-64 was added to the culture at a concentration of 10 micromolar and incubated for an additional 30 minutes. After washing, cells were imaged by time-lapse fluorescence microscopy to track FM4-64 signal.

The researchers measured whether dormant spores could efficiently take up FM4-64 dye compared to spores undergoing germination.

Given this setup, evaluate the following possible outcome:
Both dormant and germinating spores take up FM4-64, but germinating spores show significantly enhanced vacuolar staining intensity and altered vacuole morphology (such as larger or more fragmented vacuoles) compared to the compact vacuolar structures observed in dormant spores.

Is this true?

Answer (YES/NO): NO